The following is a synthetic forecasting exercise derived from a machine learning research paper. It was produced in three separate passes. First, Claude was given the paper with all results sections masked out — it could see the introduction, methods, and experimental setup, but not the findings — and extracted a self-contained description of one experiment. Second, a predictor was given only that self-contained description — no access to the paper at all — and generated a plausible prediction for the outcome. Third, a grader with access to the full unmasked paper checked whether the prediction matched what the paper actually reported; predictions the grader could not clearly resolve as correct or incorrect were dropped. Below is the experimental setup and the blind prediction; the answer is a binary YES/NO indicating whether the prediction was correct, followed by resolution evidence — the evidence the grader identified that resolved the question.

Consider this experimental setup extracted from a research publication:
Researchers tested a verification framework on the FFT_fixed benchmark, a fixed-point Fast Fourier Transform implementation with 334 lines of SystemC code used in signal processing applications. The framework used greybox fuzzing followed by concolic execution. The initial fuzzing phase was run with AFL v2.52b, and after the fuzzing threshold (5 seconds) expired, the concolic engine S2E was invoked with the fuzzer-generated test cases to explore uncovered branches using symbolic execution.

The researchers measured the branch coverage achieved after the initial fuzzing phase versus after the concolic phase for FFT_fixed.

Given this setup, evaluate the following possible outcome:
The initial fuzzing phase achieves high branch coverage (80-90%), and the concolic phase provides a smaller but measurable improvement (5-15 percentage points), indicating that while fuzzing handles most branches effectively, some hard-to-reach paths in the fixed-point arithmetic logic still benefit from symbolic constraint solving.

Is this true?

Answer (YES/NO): NO